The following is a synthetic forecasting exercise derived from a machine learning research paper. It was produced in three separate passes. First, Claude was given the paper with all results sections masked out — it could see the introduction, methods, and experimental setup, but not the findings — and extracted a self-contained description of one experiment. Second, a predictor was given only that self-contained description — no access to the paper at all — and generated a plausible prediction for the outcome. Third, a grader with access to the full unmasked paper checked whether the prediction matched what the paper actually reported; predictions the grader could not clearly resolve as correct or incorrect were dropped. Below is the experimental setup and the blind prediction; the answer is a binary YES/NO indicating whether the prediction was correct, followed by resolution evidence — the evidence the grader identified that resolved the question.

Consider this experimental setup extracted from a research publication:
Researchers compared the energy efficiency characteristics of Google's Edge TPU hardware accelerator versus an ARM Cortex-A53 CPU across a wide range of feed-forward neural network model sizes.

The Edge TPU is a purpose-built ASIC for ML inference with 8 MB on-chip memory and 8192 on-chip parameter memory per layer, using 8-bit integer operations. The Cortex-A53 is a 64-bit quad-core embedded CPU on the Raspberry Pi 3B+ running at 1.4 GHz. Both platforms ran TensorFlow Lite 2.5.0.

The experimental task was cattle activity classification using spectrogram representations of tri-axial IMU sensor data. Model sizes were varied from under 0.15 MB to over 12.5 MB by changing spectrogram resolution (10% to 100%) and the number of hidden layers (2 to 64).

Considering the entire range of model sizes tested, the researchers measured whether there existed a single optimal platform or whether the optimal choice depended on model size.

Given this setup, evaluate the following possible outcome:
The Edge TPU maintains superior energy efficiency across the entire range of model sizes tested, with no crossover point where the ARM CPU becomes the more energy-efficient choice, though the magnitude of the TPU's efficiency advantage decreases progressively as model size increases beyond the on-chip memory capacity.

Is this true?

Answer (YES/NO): NO